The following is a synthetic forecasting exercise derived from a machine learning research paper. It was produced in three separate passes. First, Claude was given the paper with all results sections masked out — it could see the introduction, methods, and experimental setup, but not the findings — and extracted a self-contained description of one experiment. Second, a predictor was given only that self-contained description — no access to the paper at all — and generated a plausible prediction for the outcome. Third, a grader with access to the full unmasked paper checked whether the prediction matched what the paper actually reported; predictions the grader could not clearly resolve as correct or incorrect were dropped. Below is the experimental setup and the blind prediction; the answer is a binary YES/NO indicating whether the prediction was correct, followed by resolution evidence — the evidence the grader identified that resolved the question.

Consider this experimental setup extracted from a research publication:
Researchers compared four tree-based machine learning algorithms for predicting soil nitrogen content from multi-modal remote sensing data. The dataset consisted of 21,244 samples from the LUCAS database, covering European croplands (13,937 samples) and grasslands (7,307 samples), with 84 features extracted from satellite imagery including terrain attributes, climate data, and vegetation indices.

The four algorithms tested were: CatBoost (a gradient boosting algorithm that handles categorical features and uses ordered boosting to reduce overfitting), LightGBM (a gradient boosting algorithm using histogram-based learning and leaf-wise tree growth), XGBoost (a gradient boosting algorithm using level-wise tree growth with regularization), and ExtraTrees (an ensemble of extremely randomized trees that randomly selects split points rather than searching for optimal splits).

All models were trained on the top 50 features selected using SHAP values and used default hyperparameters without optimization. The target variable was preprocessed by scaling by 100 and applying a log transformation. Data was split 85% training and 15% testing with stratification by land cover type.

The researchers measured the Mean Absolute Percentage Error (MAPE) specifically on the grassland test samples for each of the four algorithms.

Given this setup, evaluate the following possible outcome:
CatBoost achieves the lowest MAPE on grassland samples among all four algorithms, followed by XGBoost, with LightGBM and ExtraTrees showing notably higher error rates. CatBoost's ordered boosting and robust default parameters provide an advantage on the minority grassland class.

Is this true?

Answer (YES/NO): NO